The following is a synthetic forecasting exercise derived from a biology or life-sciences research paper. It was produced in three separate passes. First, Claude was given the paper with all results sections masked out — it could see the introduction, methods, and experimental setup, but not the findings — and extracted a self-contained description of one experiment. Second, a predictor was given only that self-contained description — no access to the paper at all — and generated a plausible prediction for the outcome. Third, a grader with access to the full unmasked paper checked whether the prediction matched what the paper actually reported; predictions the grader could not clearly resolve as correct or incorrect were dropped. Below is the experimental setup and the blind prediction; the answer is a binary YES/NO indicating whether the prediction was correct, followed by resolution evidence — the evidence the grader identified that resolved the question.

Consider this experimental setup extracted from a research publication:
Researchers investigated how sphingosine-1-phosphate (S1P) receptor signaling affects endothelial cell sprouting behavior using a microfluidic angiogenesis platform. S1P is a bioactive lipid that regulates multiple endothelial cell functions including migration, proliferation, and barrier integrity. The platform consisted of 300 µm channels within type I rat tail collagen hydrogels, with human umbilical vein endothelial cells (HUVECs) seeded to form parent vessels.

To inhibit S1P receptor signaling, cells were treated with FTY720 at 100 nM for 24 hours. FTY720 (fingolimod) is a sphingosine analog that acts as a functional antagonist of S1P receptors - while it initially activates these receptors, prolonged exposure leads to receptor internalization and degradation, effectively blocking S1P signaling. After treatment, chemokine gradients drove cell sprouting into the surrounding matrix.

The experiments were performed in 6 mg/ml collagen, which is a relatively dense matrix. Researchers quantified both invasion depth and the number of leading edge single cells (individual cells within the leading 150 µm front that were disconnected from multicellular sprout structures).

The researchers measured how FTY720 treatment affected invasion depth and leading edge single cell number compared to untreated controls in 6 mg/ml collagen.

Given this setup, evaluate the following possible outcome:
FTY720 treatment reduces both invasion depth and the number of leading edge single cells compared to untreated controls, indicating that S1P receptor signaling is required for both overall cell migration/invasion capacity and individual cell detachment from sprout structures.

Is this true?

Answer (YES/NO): YES